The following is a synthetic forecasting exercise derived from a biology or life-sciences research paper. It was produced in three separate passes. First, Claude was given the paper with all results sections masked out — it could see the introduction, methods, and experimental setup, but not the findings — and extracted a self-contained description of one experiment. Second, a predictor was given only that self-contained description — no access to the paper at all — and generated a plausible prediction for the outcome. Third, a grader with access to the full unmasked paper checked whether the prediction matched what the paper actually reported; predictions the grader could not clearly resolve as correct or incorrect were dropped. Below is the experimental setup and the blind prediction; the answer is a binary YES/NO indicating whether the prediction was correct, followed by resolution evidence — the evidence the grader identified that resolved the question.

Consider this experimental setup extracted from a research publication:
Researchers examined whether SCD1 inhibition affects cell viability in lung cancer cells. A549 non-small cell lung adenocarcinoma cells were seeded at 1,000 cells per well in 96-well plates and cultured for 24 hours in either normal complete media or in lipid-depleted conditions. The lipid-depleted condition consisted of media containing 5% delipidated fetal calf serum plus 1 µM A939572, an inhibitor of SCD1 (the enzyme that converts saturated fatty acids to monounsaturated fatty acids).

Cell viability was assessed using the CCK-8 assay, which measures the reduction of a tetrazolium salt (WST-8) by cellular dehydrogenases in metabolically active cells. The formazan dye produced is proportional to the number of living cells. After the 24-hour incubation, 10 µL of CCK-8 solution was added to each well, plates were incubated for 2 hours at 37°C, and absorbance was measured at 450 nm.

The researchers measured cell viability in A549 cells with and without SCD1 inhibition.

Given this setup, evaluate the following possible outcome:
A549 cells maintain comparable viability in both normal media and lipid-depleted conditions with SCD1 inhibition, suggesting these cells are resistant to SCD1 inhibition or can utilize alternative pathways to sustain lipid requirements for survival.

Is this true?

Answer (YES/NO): YES